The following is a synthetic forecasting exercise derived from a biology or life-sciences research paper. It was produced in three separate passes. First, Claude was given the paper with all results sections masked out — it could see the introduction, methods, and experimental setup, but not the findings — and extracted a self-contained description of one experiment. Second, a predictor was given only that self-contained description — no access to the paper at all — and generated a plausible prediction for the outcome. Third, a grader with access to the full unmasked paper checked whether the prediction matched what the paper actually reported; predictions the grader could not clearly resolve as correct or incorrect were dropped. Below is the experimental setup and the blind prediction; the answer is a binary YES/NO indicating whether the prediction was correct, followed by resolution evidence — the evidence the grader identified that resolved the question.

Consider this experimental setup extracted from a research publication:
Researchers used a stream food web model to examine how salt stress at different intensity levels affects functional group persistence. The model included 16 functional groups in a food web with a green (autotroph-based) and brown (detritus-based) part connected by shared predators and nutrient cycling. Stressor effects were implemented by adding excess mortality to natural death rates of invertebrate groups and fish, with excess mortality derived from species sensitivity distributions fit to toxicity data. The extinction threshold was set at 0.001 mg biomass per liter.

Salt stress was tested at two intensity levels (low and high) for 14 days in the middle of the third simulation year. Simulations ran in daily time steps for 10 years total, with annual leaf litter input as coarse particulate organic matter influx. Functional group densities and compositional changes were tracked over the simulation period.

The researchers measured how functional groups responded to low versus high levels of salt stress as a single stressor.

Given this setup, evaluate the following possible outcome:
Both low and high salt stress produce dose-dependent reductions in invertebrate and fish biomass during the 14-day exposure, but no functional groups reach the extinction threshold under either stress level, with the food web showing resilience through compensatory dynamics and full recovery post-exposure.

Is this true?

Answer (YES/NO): NO